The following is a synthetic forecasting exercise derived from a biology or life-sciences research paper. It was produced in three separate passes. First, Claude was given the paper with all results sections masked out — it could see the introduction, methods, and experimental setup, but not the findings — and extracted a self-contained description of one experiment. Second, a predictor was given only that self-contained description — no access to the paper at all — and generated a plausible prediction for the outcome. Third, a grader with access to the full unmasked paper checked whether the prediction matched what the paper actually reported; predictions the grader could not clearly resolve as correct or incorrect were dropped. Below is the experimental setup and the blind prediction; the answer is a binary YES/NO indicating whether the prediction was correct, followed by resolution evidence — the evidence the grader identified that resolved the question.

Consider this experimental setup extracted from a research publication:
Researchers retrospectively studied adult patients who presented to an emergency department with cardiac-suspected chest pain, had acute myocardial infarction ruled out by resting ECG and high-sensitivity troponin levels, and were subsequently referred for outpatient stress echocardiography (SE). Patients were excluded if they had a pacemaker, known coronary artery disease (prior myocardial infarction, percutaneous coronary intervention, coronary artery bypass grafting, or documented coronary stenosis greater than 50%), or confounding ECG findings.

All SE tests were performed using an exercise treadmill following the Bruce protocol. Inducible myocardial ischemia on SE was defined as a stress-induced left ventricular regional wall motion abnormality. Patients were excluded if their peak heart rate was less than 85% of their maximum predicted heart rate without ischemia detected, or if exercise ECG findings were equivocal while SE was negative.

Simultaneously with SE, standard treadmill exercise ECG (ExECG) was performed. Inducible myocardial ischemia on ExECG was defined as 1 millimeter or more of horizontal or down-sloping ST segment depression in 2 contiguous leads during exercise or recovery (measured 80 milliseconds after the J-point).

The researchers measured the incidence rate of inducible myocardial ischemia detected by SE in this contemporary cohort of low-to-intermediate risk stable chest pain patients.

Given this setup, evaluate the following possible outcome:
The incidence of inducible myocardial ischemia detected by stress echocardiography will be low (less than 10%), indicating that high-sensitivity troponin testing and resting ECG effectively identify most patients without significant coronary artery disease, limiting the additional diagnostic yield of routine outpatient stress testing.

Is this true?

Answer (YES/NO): YES